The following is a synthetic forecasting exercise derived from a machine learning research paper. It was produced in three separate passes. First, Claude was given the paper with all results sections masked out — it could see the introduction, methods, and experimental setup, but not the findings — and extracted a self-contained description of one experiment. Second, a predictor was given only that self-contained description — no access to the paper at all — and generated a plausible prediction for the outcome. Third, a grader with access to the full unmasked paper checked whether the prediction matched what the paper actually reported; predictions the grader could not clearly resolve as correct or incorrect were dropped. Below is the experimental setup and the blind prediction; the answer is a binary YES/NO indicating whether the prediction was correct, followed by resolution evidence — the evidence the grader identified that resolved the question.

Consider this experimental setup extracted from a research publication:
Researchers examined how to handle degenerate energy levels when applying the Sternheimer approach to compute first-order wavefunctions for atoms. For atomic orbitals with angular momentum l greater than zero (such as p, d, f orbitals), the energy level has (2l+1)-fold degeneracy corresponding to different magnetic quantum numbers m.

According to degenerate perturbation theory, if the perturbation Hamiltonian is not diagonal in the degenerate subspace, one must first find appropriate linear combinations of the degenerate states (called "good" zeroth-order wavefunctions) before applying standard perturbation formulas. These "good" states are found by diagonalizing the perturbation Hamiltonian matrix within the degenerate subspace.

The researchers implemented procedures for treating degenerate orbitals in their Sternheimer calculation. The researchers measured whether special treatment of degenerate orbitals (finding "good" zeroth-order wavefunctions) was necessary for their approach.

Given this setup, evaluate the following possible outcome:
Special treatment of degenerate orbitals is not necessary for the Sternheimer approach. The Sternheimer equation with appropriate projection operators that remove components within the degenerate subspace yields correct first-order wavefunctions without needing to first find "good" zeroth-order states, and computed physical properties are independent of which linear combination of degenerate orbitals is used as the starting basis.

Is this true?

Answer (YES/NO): NO